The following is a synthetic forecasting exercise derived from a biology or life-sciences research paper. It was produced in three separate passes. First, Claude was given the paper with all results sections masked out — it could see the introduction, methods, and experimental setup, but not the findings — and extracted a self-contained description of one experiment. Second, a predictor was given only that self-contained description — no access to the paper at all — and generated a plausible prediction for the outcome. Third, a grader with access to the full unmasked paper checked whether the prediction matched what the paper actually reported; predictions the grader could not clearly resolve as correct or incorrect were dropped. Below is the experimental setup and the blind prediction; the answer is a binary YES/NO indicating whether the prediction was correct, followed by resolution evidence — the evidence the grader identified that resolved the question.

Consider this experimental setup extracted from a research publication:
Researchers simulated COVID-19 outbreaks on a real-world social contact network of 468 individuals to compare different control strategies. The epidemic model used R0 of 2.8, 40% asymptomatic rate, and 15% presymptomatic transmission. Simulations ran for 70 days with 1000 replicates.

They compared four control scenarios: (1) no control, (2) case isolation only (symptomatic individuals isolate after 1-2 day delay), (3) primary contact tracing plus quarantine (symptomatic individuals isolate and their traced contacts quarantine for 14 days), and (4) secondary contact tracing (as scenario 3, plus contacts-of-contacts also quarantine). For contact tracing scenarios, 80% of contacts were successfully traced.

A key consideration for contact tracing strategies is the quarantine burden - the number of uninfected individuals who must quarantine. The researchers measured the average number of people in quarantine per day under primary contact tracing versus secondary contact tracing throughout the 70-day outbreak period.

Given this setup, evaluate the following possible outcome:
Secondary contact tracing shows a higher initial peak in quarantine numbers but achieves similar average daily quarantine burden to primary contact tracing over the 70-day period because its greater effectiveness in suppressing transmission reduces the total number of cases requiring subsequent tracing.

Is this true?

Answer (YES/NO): NO